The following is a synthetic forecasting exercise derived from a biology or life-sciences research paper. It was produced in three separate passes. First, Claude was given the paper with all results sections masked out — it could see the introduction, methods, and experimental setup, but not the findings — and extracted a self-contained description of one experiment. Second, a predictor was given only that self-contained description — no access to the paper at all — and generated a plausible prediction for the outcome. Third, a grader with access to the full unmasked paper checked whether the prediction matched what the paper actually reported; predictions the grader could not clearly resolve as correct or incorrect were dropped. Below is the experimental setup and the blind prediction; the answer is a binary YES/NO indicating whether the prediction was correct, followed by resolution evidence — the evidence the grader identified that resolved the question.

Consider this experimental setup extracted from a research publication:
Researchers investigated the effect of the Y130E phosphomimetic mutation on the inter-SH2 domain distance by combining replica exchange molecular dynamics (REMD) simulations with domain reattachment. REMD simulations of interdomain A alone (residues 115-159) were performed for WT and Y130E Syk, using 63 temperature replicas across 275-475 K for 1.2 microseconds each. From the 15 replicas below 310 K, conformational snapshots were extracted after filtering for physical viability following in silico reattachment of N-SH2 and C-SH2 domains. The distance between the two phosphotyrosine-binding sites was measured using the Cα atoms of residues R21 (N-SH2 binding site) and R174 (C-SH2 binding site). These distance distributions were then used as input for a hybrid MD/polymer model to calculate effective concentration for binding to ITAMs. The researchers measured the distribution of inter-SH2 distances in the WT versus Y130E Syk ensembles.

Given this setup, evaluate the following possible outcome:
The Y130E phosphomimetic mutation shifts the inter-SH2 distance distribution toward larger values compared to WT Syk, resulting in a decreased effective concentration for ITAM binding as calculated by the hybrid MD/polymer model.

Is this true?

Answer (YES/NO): YES